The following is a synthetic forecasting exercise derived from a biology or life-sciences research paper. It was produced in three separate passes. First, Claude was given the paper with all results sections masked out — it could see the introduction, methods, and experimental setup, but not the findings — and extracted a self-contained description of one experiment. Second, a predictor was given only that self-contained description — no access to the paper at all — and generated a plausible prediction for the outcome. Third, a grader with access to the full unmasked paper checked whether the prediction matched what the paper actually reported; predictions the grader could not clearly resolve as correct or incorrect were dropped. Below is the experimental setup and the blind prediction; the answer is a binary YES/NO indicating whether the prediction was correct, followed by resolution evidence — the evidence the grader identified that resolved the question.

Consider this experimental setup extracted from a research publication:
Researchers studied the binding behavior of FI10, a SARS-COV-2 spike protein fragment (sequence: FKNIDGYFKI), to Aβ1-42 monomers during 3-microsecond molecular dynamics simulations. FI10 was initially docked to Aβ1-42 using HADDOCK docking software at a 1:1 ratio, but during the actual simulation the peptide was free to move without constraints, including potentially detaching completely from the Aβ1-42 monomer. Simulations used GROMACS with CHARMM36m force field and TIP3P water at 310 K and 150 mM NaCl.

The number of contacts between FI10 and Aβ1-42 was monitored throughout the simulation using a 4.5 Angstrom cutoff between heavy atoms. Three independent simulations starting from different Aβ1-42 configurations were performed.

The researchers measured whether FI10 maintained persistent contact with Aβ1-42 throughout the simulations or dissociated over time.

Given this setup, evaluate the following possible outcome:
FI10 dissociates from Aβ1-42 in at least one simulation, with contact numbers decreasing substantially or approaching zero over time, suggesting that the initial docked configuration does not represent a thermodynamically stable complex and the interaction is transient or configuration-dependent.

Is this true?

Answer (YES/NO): NO